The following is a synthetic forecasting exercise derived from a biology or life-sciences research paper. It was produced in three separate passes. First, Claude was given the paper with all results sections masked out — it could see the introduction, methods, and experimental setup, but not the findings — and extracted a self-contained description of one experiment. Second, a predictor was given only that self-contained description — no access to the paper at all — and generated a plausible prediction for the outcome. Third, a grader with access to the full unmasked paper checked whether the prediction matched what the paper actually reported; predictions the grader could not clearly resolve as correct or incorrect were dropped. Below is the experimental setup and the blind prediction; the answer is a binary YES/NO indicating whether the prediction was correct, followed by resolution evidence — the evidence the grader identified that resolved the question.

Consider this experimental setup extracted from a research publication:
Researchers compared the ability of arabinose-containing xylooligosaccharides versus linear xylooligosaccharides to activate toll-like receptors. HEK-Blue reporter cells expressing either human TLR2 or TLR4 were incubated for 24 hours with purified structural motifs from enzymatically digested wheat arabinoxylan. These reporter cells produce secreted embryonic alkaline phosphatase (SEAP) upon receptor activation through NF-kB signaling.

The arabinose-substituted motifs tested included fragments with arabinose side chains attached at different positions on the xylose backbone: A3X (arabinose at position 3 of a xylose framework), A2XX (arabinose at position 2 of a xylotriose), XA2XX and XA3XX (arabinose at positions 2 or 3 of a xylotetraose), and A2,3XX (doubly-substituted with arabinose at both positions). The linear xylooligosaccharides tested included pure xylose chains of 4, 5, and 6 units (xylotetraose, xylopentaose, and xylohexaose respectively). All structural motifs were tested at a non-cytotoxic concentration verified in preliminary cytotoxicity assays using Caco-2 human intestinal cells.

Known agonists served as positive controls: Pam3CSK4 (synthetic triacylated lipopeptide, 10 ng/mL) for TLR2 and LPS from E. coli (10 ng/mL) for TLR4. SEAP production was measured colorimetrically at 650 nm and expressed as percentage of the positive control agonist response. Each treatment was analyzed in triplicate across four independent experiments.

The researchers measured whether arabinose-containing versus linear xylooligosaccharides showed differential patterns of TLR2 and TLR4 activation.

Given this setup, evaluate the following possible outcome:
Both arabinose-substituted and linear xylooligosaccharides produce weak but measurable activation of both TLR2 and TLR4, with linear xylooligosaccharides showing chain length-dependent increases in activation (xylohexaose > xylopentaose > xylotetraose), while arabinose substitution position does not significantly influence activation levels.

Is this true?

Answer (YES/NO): NO